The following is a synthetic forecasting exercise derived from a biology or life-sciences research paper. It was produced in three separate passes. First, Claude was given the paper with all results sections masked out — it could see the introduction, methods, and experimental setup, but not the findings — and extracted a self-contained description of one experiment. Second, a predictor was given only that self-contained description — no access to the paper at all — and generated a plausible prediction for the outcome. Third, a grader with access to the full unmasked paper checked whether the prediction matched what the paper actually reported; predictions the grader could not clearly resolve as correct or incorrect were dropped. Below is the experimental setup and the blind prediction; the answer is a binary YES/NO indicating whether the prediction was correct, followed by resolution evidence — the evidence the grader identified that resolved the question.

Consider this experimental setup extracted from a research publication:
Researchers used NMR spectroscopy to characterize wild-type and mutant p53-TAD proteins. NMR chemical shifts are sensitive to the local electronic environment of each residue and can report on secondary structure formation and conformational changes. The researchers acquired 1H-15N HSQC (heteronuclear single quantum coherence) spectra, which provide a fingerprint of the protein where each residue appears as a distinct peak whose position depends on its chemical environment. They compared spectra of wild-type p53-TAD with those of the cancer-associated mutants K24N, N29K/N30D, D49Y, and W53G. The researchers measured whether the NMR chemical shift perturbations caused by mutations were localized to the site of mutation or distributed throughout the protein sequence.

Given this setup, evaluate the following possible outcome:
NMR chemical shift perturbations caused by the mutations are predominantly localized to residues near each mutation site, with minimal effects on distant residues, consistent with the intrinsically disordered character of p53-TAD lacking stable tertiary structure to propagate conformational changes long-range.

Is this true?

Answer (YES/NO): YES